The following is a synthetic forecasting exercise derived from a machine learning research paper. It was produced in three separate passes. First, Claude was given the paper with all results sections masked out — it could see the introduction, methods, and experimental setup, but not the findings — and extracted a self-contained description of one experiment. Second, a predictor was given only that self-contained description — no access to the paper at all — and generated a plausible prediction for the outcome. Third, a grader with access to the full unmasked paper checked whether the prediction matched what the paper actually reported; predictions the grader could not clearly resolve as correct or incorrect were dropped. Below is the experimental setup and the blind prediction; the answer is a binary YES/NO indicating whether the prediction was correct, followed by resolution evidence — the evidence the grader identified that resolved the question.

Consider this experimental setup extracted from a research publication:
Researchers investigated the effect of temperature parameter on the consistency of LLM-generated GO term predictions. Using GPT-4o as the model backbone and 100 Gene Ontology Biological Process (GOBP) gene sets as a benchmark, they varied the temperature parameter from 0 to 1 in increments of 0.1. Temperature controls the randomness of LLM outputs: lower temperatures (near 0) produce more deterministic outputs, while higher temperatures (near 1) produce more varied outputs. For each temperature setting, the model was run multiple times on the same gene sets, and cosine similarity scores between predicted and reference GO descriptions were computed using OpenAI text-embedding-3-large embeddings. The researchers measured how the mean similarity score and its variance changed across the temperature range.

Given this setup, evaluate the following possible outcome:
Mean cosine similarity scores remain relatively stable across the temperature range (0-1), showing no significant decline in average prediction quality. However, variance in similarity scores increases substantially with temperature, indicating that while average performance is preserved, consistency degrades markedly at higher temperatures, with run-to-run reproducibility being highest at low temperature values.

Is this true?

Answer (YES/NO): NO